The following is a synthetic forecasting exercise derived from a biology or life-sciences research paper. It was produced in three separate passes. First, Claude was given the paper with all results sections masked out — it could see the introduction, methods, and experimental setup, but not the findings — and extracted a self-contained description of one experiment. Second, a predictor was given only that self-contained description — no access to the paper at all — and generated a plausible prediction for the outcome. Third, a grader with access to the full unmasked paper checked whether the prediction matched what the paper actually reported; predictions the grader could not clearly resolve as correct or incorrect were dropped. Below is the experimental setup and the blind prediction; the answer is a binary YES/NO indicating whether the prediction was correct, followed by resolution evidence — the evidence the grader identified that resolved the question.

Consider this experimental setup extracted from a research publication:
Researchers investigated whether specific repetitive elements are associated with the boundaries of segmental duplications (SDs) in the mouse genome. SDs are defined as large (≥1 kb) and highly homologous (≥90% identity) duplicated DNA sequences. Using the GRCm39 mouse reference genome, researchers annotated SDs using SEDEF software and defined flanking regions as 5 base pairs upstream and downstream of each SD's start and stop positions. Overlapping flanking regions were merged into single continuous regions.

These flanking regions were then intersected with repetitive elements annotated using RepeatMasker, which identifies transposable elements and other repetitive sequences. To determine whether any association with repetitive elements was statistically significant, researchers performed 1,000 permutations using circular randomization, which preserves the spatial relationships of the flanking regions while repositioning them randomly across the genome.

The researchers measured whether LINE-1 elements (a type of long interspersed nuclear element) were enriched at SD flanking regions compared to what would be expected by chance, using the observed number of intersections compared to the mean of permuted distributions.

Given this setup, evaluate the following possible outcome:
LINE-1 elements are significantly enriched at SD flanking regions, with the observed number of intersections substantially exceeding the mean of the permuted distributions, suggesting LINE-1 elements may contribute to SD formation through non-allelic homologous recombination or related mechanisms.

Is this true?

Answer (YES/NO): YES